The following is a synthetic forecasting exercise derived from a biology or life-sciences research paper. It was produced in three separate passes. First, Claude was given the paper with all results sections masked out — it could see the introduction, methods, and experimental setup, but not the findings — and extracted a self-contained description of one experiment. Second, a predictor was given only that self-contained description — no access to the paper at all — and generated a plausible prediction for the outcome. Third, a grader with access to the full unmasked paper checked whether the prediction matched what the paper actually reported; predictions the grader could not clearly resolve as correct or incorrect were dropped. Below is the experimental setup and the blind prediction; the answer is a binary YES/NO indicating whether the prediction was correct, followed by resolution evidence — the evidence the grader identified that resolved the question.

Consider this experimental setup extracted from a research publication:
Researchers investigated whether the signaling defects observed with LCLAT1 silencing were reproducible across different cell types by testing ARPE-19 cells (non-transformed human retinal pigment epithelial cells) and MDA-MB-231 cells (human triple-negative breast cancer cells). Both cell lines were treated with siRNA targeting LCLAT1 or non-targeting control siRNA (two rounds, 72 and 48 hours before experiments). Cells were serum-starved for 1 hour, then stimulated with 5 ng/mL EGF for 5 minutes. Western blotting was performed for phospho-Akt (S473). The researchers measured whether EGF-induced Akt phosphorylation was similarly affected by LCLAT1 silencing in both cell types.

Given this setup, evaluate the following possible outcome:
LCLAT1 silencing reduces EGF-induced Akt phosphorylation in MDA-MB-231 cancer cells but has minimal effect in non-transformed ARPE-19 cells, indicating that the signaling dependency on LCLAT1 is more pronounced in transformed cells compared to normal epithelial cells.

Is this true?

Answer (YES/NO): NO